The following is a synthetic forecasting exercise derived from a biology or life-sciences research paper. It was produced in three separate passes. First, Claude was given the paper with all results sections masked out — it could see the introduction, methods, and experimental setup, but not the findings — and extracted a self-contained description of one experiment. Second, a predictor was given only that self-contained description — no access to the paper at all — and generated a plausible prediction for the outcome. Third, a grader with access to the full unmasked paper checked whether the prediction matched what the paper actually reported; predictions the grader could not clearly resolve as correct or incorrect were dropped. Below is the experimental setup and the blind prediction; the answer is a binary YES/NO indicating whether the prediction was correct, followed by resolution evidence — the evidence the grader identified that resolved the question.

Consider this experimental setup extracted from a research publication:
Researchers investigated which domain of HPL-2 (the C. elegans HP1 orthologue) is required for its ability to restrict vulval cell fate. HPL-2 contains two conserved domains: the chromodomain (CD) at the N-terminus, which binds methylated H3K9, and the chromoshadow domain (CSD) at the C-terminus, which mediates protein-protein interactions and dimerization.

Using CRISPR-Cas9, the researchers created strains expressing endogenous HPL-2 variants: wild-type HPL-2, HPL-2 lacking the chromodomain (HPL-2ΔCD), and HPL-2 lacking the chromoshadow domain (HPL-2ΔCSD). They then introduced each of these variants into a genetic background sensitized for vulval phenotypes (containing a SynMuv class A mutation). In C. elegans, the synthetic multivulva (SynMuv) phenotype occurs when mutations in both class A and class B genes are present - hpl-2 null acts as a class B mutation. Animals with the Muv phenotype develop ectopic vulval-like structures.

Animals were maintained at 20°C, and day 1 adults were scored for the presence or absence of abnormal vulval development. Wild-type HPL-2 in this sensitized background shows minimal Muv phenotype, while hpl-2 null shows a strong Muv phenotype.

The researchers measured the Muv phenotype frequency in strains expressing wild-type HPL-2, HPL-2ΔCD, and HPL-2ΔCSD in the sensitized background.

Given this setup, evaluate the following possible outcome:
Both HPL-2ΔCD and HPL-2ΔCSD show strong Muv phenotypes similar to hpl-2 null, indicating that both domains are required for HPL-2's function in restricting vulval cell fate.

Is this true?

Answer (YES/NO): NO